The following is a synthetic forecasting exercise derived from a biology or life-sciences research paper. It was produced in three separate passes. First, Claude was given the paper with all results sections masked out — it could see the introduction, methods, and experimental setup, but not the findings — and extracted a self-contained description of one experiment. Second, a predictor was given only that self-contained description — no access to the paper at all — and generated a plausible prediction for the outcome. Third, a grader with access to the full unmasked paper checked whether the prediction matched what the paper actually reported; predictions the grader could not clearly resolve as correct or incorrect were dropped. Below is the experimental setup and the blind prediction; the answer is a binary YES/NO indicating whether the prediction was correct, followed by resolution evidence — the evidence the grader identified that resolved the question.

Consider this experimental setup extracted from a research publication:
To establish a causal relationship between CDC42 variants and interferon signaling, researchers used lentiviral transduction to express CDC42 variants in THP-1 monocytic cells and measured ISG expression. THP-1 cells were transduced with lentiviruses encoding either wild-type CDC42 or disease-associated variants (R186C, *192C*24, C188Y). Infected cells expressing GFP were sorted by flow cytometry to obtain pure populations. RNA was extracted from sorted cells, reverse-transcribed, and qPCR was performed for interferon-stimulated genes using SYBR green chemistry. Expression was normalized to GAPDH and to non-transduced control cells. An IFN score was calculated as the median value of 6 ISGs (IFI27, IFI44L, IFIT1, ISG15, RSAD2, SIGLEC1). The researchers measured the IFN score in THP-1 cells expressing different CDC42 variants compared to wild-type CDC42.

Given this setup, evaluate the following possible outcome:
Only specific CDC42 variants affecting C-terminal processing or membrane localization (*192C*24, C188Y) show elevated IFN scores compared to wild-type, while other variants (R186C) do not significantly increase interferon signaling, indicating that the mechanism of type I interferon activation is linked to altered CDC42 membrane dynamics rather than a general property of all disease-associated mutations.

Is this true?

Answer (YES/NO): NO